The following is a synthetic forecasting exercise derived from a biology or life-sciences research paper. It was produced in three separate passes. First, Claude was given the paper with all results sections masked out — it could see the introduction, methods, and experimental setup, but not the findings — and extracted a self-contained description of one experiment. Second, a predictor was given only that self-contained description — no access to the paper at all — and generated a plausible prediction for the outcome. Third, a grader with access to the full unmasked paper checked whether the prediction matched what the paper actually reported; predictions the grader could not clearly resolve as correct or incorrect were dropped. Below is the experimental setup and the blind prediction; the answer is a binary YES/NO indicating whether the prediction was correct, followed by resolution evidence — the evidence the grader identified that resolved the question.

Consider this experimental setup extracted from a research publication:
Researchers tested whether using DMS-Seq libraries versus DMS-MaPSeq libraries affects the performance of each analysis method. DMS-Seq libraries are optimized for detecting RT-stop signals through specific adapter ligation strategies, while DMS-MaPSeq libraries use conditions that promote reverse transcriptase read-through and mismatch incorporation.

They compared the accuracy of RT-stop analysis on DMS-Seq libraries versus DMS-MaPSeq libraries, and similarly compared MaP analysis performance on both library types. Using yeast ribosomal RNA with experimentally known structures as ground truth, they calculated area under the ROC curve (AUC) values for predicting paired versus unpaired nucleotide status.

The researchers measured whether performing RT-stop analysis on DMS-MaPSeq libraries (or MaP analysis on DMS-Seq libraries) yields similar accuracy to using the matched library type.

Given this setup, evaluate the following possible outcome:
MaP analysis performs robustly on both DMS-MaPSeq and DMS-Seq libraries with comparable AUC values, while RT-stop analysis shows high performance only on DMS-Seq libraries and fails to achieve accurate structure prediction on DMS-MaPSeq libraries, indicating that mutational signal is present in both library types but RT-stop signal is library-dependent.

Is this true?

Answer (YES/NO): NO